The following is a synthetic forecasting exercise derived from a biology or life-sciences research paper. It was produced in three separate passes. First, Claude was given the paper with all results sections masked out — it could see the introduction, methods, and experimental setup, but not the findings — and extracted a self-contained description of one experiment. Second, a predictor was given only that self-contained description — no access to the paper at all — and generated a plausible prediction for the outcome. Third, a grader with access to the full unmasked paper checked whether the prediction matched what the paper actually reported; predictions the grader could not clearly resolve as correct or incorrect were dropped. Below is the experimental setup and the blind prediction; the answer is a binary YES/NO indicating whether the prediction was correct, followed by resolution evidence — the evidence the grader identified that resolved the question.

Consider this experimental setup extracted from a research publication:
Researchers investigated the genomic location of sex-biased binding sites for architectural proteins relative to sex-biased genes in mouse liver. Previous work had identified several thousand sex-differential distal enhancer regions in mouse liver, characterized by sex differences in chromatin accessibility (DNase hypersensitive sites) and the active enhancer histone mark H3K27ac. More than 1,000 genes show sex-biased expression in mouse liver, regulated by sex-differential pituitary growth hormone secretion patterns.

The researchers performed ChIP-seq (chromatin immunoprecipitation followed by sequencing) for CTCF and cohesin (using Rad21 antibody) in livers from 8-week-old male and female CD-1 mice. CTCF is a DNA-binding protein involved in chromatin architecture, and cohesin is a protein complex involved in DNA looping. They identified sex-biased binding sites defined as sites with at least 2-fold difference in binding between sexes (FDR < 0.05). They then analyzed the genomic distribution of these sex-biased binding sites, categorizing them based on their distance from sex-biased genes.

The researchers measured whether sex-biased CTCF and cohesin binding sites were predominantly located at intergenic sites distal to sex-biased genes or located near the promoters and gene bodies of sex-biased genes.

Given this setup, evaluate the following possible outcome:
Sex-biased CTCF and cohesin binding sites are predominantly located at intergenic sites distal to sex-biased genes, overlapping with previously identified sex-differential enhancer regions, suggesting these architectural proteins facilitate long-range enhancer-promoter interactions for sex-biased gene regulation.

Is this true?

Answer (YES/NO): NO